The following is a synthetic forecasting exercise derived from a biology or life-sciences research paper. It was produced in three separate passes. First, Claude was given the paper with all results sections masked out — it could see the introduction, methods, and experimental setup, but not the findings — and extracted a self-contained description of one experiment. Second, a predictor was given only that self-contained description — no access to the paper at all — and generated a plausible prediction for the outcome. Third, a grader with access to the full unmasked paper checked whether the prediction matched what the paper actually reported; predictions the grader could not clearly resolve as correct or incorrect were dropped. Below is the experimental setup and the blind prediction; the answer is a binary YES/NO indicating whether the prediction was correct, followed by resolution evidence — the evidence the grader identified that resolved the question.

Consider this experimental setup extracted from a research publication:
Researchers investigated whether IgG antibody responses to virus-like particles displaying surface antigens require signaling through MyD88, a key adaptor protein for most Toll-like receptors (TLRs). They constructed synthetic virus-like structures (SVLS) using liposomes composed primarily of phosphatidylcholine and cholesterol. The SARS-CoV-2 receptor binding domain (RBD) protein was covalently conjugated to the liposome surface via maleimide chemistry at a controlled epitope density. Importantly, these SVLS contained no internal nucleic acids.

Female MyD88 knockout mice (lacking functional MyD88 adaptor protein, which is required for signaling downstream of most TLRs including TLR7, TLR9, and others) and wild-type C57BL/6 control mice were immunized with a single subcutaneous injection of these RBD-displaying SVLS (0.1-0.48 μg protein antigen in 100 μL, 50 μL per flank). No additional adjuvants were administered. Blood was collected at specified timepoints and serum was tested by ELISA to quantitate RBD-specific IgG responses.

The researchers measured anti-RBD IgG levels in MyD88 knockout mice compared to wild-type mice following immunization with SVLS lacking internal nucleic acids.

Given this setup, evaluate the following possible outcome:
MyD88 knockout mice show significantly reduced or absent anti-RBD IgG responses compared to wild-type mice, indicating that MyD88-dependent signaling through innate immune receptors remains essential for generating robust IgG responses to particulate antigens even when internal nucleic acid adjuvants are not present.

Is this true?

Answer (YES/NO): NO